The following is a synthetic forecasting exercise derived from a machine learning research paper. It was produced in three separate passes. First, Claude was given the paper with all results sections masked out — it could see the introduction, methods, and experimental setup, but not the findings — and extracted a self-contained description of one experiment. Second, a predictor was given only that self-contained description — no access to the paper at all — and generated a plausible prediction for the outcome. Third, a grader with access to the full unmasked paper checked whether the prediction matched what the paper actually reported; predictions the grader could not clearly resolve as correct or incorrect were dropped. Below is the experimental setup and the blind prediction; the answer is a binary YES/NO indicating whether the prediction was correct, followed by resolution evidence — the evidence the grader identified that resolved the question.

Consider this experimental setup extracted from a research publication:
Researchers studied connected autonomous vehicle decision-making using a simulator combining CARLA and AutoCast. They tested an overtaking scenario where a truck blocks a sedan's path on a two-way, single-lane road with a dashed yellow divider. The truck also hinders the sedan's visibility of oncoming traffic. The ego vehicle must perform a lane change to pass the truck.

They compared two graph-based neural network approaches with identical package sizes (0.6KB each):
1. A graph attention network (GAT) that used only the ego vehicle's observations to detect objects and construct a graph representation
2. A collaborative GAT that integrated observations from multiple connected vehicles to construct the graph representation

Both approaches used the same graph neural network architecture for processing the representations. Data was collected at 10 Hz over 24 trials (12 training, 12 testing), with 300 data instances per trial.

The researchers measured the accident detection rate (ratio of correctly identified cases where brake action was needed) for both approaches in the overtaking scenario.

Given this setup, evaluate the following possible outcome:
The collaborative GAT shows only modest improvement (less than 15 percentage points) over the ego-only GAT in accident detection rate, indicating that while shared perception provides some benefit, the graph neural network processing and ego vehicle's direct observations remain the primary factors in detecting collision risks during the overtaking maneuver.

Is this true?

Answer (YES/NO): NO